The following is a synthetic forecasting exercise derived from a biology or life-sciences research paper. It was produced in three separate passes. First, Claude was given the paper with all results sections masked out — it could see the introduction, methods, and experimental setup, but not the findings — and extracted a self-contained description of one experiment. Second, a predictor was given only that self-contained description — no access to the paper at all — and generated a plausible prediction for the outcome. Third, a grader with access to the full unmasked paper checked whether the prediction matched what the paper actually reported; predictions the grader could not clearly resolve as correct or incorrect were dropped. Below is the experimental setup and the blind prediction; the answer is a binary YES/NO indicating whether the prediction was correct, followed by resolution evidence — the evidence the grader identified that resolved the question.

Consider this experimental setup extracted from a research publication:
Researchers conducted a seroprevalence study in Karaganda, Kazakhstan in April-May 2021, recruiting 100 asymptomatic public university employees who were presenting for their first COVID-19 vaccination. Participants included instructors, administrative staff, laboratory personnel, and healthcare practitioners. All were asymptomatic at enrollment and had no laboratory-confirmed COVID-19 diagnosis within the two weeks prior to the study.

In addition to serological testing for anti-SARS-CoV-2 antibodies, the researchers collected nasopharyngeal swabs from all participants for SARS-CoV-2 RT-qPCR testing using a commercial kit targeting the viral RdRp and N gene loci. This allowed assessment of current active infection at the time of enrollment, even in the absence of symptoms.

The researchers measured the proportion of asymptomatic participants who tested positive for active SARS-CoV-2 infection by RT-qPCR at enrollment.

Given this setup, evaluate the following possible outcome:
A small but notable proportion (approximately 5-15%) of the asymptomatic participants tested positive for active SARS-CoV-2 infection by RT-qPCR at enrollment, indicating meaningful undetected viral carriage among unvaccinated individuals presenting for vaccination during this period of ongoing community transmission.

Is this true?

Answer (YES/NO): NO